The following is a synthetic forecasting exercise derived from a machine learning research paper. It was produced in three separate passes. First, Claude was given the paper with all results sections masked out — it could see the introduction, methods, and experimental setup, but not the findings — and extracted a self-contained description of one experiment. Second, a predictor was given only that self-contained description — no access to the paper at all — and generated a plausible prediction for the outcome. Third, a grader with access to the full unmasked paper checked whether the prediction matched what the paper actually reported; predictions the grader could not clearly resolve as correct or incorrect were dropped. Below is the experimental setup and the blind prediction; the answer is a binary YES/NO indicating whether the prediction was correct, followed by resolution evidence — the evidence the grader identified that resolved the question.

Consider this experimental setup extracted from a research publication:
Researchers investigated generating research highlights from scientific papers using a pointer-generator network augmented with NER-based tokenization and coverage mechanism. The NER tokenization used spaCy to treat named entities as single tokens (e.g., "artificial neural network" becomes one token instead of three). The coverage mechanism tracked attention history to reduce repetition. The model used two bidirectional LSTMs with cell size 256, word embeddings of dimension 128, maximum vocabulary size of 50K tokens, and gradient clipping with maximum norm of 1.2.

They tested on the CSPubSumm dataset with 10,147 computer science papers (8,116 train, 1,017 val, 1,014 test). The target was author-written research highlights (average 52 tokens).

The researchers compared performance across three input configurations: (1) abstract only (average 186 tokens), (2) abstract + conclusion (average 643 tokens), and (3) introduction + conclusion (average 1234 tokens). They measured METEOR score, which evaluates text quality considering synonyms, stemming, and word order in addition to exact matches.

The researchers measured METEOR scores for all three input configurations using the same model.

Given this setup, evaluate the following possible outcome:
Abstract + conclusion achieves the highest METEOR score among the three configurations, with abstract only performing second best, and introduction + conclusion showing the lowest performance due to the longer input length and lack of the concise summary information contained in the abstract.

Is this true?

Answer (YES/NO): NO